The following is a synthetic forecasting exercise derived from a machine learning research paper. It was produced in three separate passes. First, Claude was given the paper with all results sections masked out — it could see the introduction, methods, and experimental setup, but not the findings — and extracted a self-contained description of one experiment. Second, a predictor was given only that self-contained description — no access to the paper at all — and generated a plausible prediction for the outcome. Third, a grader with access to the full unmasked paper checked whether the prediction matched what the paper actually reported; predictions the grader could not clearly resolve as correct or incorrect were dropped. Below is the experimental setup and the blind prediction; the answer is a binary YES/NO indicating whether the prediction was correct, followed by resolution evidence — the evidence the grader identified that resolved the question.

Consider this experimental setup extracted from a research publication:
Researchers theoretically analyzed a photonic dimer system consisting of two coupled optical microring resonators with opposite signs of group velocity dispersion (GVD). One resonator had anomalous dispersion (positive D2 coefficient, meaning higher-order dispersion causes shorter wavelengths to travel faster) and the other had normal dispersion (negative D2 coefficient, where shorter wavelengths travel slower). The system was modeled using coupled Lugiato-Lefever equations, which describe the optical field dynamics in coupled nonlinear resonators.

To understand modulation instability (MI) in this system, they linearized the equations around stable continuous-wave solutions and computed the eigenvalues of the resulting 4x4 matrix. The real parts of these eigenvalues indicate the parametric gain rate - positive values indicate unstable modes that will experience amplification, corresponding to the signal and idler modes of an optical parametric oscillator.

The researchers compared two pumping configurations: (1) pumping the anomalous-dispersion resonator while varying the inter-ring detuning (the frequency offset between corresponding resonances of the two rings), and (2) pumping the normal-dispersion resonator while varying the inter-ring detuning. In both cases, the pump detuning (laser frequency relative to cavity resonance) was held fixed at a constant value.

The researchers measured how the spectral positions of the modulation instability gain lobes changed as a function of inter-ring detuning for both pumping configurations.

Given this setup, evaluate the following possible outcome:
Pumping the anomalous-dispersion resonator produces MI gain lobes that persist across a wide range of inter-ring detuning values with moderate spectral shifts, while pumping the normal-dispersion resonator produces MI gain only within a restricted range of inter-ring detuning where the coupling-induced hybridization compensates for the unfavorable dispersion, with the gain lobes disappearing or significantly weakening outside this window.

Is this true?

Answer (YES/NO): NO